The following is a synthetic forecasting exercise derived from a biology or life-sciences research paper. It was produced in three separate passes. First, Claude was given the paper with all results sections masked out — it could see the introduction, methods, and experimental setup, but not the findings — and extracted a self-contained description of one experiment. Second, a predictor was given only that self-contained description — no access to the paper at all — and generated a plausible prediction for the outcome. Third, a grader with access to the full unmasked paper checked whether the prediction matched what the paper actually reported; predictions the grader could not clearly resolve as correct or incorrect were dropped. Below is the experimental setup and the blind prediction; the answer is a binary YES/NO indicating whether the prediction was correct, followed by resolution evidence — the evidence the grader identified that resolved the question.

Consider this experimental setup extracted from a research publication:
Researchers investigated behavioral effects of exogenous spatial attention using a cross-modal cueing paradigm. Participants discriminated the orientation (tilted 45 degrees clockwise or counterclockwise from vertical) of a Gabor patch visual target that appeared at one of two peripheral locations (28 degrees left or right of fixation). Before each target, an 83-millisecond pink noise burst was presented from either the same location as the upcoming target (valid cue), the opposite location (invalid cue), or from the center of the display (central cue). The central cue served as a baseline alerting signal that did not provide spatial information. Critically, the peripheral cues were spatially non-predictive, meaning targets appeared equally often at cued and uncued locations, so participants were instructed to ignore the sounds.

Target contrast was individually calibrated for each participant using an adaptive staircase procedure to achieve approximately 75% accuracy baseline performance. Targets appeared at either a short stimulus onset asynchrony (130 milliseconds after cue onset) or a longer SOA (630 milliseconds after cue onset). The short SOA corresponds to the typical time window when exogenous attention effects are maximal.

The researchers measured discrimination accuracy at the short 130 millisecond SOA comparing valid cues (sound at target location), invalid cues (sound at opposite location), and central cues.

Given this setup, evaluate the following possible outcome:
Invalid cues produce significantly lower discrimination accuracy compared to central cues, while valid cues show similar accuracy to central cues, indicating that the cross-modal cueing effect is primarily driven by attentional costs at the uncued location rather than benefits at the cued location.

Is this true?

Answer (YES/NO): NO